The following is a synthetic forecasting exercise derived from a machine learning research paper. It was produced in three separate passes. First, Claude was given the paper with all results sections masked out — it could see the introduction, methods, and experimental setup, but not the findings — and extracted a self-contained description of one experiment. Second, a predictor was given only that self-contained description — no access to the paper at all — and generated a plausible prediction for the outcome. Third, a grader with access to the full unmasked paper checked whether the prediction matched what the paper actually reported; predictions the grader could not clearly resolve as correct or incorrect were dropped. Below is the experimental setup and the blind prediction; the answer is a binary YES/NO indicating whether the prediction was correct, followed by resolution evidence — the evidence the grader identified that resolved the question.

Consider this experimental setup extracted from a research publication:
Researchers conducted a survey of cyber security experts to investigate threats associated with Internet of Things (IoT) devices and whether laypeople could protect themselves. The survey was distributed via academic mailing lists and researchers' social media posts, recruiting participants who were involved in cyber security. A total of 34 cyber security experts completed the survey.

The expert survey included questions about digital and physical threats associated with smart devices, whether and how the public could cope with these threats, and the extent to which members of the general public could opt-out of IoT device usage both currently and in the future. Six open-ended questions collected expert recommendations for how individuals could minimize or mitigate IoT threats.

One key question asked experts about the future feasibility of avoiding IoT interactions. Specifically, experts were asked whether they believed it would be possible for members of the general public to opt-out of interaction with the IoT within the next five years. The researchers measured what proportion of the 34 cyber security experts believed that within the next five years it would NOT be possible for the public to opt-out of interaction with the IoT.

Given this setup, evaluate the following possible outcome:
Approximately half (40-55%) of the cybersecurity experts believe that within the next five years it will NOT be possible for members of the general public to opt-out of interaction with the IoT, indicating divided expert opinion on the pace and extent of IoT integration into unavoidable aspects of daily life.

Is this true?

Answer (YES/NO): NO